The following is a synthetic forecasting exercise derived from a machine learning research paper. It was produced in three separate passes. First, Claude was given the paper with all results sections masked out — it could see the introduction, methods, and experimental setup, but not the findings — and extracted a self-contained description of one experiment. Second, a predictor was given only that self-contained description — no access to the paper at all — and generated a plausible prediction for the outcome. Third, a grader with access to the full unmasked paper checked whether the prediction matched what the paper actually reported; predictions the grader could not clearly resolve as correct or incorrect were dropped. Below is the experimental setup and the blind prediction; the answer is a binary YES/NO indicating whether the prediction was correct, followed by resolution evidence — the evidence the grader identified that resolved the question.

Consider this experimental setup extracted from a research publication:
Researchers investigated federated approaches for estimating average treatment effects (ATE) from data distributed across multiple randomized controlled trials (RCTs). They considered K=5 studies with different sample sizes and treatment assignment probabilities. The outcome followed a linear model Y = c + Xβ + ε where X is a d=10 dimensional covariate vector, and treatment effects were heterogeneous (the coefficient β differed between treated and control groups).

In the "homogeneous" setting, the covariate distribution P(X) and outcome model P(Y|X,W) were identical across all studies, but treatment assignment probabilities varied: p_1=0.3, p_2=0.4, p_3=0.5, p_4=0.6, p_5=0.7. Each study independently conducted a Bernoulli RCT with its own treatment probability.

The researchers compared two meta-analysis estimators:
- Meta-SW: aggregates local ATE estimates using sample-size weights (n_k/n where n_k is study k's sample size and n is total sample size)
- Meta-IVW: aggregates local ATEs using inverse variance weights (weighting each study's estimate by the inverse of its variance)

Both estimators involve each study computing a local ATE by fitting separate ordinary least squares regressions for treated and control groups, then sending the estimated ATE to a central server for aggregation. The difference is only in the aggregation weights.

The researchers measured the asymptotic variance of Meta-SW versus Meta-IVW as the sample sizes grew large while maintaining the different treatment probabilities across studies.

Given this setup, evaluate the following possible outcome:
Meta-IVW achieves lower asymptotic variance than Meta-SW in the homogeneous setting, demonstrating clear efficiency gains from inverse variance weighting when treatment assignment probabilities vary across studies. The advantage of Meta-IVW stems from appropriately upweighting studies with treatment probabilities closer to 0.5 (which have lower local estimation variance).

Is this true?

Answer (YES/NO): YES